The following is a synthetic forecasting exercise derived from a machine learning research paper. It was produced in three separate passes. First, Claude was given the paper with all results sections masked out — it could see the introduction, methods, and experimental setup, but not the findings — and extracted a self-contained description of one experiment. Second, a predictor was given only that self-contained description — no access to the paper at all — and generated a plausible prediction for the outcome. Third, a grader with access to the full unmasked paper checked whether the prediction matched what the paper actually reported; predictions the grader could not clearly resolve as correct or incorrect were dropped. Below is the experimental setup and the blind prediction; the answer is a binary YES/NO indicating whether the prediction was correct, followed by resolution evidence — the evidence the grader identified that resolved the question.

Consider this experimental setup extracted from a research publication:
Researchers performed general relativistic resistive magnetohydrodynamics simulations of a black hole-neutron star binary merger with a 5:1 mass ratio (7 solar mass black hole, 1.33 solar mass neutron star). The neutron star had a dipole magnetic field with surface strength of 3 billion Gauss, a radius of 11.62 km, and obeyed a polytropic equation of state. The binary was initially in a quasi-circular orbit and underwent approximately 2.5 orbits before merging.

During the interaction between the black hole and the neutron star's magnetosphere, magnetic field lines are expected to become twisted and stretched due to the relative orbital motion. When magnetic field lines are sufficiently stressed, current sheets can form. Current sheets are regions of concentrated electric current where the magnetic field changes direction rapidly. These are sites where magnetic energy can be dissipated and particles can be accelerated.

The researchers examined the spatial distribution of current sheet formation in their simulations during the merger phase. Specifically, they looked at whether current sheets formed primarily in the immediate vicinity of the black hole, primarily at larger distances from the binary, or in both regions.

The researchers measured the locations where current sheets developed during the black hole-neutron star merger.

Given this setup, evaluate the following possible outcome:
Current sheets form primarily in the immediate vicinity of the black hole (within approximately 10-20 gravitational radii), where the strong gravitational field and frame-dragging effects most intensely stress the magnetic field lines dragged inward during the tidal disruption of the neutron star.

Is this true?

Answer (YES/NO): NO